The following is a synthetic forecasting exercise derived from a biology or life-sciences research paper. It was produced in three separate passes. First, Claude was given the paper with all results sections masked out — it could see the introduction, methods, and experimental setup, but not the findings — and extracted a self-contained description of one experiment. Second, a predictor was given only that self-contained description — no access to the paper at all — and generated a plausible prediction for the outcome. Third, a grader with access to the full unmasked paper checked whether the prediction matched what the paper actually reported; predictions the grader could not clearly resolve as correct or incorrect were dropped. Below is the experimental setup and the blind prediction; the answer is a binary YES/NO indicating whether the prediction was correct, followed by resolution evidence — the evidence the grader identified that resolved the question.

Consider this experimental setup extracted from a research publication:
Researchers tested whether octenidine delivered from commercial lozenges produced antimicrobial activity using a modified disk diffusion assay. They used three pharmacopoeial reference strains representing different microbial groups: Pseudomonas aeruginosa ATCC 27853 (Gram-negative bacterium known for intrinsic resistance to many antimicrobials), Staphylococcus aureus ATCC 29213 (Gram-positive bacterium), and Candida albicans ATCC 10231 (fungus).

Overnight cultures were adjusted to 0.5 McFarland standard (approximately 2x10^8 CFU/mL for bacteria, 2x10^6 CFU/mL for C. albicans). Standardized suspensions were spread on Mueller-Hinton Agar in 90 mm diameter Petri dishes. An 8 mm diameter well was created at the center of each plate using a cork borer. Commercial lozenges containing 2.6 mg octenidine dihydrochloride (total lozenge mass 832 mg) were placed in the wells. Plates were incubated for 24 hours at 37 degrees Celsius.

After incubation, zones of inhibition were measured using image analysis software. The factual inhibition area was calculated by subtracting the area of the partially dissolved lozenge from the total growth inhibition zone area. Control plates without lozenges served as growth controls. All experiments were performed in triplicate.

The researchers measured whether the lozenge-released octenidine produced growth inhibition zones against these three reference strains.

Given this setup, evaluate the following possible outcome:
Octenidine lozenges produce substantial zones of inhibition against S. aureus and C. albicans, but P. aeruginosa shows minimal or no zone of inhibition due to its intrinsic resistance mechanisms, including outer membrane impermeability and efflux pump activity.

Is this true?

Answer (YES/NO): NO